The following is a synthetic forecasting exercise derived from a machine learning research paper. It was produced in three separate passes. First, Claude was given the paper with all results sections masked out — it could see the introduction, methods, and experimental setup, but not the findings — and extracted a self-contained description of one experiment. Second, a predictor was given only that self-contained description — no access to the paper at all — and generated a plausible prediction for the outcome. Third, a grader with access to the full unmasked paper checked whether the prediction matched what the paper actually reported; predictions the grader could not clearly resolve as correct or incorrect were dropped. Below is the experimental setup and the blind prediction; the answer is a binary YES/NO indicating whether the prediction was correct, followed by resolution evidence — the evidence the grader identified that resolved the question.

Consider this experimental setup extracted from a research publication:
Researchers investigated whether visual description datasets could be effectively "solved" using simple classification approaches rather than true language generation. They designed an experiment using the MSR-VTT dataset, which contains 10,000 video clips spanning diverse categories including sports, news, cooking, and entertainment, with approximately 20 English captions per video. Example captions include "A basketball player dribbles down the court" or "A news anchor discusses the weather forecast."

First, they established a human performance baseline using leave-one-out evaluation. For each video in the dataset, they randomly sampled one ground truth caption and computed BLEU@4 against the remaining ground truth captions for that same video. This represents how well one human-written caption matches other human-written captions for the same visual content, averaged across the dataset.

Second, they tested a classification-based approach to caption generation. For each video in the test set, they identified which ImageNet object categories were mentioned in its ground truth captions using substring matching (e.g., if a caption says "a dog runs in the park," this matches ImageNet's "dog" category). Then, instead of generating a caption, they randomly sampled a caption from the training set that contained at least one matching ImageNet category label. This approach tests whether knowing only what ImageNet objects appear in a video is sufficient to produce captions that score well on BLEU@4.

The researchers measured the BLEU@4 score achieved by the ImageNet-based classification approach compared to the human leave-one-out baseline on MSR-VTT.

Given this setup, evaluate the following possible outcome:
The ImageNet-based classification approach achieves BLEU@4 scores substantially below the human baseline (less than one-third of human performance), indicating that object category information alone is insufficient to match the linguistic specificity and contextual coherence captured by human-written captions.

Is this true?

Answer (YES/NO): NO